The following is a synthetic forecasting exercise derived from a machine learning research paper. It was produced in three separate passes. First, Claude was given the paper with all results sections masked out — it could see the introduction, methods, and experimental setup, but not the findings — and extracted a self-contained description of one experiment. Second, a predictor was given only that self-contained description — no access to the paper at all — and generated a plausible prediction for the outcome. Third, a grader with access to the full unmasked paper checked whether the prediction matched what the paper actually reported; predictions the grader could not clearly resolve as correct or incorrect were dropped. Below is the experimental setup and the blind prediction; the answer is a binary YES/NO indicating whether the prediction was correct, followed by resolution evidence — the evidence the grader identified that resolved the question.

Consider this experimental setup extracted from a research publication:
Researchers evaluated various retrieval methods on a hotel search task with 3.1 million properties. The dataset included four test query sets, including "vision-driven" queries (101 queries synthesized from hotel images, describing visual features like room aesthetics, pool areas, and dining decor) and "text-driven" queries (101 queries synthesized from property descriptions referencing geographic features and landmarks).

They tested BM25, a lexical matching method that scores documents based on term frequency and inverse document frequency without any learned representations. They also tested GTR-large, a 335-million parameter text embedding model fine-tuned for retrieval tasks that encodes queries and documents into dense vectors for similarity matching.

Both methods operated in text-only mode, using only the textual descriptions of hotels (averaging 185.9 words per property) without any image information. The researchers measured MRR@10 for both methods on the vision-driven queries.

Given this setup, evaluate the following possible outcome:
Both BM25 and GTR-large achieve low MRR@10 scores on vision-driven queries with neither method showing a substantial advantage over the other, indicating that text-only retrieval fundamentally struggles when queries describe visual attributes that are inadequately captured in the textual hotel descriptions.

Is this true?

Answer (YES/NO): YES